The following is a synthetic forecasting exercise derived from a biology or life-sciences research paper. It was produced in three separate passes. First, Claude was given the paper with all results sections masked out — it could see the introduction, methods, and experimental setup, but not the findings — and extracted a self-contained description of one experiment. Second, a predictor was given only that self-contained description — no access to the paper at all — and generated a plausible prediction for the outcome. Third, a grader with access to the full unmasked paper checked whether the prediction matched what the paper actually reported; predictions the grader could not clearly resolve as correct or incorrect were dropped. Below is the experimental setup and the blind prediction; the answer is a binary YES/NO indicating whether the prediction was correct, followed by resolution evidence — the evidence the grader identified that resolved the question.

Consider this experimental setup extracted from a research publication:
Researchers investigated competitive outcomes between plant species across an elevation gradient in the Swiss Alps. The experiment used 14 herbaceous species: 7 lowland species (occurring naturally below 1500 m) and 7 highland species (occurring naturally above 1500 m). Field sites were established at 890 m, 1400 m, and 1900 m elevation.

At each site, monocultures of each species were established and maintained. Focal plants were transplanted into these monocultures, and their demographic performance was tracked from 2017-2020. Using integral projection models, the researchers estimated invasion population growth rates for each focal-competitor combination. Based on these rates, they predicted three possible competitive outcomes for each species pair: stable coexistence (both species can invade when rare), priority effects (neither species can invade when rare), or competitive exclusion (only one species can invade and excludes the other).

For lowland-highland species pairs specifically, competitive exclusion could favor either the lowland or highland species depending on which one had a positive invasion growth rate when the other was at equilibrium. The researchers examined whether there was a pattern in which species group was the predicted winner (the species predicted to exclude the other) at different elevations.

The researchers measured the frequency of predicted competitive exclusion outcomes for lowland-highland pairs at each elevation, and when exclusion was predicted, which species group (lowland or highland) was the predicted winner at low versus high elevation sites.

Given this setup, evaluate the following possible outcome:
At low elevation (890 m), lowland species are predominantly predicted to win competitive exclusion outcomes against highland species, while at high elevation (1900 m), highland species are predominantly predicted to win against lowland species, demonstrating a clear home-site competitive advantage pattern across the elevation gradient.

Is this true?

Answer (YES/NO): NO